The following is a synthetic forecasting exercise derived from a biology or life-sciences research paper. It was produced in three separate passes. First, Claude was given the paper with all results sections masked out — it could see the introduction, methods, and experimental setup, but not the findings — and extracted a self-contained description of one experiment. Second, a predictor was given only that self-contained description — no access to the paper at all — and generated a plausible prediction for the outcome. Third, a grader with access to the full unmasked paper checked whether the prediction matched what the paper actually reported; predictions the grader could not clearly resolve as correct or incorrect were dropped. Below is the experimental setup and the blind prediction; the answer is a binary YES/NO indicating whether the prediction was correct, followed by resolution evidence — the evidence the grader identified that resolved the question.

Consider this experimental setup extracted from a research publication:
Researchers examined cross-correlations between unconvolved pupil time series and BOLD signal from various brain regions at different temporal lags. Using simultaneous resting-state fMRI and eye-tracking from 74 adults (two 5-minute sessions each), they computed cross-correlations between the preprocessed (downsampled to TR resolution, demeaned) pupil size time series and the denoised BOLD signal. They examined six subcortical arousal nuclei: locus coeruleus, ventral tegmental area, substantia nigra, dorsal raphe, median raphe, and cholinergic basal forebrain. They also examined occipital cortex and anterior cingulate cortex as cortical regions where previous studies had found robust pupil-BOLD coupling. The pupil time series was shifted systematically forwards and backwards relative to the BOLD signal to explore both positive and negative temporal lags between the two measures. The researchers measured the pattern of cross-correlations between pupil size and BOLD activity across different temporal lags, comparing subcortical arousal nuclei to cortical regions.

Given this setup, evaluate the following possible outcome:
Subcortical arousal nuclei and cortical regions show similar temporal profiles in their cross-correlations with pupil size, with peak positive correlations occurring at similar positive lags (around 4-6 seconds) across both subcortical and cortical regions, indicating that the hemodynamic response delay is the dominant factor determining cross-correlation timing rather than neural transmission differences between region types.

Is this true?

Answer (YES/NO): NO